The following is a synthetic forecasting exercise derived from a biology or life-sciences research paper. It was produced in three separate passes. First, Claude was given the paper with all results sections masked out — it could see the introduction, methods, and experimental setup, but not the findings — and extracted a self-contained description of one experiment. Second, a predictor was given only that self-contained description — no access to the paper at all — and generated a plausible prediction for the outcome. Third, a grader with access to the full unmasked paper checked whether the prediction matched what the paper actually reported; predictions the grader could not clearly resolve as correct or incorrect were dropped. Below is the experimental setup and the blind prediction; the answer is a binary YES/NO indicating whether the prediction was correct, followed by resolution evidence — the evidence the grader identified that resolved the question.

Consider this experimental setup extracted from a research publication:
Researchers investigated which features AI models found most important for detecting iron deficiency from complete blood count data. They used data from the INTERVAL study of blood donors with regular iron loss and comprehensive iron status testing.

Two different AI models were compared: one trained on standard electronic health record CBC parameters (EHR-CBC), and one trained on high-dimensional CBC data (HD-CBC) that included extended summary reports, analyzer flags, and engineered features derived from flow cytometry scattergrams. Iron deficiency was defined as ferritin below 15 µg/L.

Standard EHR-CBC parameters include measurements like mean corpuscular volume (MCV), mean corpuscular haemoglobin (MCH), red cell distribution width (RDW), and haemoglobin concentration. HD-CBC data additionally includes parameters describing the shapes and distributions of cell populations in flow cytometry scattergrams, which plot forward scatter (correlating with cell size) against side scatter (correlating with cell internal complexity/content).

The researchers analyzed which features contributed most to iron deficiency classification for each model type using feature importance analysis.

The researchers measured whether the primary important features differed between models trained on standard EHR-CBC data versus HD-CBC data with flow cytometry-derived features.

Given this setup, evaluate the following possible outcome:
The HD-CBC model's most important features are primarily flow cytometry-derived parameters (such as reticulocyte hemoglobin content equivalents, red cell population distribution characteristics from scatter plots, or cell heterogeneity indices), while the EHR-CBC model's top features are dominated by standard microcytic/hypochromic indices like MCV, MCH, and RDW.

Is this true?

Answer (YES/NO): YES